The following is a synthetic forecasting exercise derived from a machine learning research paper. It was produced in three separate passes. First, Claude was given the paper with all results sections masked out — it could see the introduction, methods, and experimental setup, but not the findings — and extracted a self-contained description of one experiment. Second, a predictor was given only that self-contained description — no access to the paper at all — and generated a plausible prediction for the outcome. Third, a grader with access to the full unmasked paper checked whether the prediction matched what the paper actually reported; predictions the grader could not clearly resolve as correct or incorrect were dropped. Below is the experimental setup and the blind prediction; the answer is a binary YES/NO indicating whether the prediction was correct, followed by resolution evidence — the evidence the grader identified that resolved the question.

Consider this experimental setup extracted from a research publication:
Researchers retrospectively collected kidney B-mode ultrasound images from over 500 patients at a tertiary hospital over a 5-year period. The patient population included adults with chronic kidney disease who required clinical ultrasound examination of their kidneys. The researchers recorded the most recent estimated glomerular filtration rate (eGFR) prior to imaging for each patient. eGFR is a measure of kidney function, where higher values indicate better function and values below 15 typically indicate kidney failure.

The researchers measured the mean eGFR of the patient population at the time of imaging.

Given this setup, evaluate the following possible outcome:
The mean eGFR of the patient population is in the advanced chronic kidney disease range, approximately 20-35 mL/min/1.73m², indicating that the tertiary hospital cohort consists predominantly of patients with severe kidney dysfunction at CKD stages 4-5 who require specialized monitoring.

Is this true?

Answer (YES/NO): YES